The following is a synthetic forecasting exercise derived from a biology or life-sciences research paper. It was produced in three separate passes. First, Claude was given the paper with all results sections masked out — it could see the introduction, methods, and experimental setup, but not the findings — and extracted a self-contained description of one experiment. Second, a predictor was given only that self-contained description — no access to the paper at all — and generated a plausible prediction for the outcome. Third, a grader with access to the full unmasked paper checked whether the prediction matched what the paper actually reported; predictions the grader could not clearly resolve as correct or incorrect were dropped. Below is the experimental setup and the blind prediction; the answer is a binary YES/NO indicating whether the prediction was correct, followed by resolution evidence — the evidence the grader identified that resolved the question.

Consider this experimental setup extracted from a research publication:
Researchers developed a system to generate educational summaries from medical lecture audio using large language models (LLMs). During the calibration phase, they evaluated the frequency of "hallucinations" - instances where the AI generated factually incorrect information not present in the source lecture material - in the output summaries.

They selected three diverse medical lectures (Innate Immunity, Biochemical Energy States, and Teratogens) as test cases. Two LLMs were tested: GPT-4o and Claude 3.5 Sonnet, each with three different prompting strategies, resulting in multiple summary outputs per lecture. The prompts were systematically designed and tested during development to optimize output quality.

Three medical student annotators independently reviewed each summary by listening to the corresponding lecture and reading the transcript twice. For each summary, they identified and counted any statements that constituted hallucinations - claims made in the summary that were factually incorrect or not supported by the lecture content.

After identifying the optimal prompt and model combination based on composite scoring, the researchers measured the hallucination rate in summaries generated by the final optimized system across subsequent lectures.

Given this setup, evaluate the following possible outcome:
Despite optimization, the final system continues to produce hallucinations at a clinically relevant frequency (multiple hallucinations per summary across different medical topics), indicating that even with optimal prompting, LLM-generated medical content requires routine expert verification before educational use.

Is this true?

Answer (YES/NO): NO